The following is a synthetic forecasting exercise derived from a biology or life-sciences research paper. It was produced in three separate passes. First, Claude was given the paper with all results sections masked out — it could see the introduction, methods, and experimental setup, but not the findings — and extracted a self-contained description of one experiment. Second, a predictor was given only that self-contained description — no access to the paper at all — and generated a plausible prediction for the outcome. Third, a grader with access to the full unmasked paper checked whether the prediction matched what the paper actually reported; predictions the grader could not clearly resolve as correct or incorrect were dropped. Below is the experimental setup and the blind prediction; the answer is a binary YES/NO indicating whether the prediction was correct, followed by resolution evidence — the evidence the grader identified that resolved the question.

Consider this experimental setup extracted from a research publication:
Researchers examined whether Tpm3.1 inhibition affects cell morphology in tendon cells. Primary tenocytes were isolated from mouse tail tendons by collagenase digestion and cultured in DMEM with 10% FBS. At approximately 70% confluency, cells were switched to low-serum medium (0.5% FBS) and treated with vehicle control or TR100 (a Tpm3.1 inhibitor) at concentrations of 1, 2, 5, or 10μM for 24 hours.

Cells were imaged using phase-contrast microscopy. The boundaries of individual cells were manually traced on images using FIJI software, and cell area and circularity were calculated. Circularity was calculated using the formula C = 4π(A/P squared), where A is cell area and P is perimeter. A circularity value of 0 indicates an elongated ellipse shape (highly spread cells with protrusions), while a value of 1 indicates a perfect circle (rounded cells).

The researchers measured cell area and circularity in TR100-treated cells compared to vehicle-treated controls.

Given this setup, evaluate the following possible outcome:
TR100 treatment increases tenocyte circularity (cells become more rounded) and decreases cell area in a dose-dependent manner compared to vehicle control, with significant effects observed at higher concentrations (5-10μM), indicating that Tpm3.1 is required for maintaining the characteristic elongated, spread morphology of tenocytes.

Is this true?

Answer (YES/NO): NO